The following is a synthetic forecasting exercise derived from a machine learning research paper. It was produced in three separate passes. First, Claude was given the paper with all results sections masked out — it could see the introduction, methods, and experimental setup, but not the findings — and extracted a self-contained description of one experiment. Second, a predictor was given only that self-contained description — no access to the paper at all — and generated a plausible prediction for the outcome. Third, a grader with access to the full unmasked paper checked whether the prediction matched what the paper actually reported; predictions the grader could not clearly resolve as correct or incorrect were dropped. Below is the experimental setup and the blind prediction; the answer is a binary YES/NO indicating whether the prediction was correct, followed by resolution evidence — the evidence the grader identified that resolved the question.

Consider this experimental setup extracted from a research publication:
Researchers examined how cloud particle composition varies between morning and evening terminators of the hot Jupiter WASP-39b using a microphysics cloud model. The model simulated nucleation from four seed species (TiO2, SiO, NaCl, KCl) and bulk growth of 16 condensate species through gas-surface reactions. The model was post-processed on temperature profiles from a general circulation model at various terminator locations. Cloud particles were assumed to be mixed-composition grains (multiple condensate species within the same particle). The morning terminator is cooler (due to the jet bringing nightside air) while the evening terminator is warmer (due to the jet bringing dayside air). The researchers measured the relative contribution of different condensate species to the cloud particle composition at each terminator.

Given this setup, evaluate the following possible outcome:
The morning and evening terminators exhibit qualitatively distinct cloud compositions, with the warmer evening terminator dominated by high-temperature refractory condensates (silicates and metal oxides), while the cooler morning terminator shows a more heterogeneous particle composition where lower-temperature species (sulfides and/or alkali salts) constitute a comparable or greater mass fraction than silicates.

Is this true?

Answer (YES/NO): NO